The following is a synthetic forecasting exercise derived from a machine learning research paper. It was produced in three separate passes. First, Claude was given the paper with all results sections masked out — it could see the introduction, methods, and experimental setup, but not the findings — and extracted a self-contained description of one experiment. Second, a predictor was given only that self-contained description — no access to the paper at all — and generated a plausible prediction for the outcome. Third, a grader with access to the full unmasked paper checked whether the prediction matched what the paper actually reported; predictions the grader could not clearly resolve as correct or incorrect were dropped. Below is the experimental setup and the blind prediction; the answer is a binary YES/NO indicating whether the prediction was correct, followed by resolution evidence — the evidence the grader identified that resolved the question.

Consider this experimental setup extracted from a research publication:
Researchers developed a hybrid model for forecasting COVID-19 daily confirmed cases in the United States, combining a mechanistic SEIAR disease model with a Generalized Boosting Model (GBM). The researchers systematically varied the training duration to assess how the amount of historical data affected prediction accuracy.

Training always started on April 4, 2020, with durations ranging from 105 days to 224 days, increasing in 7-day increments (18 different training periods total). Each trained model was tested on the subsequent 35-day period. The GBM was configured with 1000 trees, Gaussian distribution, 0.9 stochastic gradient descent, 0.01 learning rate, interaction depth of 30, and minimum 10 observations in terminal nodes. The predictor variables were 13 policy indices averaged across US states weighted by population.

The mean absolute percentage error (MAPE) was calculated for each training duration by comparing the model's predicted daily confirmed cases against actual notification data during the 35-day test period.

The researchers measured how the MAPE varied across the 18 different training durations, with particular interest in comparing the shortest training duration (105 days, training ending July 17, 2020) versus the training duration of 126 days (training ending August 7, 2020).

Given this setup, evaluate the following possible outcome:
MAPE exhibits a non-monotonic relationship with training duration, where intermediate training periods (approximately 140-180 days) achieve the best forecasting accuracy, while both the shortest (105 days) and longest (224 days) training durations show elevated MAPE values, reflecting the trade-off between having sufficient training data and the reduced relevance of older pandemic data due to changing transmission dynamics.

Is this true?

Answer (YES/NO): NO